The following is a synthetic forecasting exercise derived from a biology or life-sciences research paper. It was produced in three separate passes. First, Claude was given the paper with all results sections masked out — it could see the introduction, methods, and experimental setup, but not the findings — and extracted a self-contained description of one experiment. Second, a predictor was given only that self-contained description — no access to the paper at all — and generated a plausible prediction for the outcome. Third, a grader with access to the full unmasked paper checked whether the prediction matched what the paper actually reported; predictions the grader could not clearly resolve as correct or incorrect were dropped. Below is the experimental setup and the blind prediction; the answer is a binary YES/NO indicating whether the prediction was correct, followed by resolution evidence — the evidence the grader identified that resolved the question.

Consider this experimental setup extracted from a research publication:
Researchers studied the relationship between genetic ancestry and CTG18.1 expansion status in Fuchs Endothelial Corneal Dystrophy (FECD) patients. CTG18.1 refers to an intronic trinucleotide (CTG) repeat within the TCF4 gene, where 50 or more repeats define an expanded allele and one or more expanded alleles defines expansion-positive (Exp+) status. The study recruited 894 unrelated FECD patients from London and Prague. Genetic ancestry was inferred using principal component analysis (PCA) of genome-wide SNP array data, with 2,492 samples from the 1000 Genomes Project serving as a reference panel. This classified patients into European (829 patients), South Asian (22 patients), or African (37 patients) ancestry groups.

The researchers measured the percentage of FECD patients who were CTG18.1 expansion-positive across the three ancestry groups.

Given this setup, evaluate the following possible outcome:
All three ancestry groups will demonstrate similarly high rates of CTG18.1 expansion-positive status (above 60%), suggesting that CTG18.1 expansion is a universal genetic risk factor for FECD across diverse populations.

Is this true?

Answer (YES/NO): NO